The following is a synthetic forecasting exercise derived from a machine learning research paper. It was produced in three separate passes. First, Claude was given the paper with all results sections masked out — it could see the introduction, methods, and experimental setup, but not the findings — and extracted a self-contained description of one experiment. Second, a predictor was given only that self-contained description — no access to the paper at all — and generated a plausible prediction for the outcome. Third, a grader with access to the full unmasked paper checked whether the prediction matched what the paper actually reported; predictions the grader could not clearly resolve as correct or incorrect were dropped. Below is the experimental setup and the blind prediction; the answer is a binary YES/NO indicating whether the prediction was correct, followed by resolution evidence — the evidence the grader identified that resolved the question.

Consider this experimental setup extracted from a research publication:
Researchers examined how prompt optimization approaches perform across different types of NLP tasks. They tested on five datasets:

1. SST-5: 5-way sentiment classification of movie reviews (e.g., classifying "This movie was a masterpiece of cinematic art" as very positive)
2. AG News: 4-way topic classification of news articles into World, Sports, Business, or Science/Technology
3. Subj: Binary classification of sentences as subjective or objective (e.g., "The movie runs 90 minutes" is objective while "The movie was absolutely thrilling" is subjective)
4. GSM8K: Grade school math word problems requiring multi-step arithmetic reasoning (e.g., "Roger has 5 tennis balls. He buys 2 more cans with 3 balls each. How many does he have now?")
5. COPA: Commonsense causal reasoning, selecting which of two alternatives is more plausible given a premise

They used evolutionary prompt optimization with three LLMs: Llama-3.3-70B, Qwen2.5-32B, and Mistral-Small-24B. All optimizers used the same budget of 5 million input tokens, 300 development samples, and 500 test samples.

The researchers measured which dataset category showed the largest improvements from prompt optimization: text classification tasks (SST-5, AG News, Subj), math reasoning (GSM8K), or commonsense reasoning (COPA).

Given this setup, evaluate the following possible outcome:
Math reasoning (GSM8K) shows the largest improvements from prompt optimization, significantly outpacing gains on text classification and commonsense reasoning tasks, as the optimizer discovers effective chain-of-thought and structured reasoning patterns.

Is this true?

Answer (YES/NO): YES